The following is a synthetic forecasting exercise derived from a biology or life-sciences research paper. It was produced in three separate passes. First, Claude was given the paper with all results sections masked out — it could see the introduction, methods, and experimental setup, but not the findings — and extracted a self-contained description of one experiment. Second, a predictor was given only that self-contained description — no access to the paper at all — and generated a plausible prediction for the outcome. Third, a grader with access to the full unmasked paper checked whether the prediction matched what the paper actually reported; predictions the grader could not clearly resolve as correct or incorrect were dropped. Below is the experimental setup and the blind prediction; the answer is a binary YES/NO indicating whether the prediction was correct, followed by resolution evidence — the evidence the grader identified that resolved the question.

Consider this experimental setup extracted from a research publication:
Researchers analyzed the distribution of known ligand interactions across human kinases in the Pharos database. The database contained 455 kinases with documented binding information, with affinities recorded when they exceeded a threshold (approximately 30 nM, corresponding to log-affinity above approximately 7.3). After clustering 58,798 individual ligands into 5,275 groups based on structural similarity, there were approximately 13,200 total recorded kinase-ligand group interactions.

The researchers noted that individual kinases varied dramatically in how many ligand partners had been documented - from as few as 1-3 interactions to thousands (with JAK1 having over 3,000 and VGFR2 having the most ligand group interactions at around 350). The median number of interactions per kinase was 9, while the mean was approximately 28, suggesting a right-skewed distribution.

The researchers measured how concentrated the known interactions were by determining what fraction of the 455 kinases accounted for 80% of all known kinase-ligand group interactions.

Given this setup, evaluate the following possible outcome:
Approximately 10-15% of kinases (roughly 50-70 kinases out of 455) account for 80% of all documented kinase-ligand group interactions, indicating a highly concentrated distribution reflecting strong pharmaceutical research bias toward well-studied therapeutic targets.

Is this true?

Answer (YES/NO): NO